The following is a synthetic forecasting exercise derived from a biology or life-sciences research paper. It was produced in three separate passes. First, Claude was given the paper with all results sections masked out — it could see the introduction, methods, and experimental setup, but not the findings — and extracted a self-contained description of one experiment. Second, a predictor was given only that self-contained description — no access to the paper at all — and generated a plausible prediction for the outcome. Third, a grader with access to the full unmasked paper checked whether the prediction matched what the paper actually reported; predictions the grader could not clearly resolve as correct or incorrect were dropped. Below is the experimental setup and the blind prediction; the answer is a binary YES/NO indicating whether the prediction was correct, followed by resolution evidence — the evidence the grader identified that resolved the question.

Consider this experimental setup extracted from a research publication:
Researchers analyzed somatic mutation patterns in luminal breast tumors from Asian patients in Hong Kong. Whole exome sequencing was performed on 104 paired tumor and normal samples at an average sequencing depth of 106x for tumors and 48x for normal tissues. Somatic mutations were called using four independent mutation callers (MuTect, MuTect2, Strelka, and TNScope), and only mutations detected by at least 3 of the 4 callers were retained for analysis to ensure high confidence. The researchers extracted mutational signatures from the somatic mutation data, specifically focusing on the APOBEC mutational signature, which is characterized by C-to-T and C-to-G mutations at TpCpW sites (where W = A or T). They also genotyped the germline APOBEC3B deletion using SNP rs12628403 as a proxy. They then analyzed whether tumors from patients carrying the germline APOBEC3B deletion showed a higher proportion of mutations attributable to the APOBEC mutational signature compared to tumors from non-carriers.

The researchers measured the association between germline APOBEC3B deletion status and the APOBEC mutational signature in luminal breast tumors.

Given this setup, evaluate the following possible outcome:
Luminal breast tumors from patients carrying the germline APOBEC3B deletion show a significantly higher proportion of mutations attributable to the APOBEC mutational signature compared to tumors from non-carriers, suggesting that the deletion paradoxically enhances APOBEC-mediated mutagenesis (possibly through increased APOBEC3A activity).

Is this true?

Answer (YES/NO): NO